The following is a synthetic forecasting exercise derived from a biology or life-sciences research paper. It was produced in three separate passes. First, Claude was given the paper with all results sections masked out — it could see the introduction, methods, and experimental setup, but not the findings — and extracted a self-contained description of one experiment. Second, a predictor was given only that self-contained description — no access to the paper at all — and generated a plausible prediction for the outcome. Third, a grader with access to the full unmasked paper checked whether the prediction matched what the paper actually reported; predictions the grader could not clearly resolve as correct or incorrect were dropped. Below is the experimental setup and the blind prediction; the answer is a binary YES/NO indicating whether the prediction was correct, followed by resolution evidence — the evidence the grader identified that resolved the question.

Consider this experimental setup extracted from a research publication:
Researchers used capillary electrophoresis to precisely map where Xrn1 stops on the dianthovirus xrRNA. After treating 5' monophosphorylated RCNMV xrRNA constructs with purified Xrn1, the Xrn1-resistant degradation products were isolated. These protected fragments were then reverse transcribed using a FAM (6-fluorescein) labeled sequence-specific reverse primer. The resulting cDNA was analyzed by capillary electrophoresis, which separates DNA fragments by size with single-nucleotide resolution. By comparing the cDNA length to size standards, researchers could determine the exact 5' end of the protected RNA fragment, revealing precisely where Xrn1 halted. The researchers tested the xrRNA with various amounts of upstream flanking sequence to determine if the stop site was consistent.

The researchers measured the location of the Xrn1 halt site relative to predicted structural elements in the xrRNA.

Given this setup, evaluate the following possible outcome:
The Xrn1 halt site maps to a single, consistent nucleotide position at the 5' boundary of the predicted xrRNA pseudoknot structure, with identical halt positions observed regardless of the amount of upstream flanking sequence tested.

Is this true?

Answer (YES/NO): NO